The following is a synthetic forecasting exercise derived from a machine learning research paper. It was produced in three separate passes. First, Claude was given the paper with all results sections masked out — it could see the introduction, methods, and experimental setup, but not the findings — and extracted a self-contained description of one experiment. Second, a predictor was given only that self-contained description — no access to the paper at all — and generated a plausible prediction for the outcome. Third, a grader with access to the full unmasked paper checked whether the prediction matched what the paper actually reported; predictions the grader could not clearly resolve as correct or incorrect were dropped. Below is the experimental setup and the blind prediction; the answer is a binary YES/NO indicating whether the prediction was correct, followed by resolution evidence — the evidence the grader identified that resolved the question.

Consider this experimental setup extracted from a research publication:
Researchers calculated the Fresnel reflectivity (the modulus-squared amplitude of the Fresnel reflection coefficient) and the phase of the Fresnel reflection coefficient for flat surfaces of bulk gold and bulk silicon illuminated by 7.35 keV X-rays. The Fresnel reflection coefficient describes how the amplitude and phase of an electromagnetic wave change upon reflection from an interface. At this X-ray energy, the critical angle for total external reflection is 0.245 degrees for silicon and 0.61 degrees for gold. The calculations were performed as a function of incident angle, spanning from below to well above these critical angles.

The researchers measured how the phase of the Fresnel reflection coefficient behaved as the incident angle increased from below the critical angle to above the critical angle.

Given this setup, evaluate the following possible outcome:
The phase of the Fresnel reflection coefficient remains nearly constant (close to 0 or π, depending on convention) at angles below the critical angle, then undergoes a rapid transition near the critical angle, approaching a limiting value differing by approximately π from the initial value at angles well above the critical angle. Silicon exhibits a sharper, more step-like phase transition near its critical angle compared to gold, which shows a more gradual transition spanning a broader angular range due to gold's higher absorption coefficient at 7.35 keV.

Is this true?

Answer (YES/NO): NO